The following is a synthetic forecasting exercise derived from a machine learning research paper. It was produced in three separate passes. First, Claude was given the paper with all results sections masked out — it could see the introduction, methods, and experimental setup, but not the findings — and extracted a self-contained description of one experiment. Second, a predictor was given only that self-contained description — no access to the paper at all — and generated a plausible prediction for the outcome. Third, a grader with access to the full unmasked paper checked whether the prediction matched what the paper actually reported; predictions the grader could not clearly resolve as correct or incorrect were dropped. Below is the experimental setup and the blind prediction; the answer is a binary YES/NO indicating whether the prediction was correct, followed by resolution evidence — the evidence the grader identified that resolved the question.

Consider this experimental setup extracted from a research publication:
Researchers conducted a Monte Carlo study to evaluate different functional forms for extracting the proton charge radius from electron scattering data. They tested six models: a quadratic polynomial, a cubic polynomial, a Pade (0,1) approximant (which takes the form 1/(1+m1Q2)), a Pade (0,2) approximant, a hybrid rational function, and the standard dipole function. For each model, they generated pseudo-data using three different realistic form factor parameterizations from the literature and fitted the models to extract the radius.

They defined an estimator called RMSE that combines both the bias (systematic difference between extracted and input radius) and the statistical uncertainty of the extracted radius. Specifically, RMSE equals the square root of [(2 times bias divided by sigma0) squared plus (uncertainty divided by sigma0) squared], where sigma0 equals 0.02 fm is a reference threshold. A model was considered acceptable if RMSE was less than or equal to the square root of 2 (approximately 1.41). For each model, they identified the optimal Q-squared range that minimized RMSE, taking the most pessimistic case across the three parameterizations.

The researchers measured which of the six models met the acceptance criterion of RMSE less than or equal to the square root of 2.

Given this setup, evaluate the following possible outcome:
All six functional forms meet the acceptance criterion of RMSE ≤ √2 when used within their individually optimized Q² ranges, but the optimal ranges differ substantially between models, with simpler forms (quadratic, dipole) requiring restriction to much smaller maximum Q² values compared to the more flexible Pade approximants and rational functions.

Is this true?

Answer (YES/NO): NO